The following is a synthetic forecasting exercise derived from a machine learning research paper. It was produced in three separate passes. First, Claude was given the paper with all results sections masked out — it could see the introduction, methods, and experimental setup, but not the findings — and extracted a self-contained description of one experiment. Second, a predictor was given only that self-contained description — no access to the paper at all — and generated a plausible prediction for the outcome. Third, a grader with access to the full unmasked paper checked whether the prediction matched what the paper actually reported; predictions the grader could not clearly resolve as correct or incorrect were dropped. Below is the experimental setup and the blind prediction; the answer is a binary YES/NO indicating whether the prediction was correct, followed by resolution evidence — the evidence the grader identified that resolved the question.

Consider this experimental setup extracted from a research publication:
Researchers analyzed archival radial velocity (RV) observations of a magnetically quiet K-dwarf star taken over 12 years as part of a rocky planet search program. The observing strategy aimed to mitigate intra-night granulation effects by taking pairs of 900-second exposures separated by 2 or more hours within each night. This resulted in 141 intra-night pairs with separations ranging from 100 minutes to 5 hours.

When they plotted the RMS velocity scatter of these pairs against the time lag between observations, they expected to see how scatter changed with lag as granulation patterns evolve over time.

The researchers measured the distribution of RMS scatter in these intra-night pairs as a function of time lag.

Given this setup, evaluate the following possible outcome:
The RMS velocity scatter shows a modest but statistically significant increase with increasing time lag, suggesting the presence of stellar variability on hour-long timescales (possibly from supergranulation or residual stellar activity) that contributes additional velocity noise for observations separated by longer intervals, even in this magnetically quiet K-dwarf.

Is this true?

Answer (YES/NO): NO